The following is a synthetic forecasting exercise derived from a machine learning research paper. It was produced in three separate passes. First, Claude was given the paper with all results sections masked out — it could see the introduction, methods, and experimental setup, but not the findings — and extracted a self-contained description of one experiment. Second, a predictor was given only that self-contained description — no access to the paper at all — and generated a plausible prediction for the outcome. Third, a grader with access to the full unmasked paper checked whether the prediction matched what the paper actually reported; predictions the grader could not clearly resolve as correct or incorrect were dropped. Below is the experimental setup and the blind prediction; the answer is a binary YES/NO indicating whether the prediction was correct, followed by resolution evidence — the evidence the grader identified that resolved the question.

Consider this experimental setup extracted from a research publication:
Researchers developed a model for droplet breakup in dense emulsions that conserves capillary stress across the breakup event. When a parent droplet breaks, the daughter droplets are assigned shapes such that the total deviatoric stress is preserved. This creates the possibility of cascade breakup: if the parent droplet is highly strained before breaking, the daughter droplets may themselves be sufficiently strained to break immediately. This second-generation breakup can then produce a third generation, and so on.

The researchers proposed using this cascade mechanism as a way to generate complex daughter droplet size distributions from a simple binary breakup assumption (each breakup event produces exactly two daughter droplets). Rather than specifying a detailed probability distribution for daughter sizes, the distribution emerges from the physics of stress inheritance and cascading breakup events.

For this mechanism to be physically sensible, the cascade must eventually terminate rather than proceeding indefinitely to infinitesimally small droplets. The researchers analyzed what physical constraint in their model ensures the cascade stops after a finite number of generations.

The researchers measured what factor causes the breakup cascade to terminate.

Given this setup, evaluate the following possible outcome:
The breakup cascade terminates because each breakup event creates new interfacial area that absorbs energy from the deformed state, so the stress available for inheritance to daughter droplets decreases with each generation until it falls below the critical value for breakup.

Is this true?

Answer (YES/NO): NO